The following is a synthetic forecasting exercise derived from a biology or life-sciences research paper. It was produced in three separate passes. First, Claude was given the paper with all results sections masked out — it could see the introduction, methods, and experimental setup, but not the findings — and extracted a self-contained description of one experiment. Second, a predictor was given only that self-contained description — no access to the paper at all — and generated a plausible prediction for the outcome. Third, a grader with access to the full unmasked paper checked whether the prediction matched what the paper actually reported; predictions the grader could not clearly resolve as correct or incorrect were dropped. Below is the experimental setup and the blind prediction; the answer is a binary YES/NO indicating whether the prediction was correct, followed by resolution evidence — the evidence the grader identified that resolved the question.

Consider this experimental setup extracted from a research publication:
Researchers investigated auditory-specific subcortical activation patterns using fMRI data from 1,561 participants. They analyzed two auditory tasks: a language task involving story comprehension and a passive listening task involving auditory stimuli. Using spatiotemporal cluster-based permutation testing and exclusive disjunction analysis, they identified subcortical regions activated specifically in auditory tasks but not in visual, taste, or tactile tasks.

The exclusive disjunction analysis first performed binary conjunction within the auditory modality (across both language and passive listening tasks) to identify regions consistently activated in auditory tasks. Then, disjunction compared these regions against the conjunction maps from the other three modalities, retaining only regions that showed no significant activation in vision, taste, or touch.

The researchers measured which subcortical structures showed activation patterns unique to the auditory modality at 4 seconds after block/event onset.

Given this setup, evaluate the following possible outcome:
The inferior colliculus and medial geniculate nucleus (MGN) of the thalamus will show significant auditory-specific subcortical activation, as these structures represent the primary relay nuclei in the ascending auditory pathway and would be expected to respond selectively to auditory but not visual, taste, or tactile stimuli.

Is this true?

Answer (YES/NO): YES